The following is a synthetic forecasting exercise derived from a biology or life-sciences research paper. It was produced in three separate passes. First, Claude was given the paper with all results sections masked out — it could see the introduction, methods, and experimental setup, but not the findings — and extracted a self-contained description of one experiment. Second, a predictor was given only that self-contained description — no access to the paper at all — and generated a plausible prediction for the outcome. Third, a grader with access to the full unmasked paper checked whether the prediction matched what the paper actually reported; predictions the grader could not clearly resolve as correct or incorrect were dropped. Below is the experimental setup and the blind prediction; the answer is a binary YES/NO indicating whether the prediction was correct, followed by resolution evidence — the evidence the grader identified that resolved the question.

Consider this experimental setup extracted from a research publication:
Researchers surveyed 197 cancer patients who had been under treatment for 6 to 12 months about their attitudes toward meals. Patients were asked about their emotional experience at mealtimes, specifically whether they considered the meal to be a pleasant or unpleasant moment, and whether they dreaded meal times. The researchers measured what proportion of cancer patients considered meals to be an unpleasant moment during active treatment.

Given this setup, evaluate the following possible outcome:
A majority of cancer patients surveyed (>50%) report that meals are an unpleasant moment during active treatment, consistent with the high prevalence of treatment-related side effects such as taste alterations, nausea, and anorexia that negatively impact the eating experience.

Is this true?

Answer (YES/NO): NO